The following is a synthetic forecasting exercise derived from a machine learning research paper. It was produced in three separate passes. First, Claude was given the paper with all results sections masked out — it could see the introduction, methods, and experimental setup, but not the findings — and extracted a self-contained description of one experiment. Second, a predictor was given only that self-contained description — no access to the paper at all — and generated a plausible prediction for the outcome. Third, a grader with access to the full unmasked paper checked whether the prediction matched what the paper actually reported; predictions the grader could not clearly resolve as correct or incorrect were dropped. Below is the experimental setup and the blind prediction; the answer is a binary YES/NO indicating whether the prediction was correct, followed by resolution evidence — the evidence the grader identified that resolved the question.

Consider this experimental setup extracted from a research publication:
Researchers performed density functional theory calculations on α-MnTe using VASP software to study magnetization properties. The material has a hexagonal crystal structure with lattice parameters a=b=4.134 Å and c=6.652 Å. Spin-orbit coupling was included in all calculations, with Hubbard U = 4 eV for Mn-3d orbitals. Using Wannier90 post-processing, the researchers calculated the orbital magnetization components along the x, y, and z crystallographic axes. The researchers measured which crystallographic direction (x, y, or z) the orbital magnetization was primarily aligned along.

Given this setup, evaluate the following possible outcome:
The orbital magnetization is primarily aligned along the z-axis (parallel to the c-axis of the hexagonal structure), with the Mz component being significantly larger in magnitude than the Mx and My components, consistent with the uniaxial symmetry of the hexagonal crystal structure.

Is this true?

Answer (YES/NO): YES